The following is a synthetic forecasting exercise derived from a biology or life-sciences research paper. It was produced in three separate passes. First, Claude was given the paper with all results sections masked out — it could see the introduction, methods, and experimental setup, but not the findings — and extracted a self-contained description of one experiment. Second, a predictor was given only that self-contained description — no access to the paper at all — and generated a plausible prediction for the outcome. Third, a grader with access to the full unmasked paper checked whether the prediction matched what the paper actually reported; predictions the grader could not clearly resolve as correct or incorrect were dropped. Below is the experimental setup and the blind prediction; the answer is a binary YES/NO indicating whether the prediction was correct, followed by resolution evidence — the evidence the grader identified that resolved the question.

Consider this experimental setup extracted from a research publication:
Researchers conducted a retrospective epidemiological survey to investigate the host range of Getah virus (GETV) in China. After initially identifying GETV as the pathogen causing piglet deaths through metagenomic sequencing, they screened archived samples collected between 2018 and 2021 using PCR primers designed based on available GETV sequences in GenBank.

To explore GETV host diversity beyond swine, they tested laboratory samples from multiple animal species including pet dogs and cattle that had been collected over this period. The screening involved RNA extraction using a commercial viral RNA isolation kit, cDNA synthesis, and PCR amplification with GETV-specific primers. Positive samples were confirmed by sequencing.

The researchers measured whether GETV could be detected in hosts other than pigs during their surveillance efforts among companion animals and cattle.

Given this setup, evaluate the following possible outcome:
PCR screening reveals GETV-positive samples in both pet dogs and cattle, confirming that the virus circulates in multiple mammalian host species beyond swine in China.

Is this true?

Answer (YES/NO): YES